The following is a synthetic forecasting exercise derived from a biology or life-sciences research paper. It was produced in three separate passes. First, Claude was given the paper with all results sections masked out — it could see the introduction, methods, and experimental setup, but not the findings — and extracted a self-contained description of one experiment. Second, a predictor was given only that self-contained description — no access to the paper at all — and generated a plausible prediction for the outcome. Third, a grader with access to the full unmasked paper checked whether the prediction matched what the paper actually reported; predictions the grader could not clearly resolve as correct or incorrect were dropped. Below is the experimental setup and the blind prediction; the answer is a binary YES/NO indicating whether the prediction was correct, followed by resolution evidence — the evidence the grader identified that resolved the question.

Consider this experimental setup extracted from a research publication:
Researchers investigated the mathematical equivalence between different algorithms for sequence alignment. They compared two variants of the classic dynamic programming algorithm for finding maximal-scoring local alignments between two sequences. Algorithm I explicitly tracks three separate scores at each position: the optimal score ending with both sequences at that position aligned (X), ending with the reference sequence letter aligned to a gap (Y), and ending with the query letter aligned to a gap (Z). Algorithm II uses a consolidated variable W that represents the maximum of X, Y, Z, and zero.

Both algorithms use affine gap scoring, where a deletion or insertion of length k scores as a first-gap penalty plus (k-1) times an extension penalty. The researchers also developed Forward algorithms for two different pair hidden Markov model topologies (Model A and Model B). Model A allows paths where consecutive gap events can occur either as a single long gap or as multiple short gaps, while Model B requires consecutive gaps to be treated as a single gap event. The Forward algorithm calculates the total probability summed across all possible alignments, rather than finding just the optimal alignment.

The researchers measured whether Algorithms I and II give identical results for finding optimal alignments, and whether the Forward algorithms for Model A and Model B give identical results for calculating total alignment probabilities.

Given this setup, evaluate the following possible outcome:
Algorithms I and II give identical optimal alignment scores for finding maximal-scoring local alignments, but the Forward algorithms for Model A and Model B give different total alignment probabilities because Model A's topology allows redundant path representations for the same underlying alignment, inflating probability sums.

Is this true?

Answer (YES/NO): YES